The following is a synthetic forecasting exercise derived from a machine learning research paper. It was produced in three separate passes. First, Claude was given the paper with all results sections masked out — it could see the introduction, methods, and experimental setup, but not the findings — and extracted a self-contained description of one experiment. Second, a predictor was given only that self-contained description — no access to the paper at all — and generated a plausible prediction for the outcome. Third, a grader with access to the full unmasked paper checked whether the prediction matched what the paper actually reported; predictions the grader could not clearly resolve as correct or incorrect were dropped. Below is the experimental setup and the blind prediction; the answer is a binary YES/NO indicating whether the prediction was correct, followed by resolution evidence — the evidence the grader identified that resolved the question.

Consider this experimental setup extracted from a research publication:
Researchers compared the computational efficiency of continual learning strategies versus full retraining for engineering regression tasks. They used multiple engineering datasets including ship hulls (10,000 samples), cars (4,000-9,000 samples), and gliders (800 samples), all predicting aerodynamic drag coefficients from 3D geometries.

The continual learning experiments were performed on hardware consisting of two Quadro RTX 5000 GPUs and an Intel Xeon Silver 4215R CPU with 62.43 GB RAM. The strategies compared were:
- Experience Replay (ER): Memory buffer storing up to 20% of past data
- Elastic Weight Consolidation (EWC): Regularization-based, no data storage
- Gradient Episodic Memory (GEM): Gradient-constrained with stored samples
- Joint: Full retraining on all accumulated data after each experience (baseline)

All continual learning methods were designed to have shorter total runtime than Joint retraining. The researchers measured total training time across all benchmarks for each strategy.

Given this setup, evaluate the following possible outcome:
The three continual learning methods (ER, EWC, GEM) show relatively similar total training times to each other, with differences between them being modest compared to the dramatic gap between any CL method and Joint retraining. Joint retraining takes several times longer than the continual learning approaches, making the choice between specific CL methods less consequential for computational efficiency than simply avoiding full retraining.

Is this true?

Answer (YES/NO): NO